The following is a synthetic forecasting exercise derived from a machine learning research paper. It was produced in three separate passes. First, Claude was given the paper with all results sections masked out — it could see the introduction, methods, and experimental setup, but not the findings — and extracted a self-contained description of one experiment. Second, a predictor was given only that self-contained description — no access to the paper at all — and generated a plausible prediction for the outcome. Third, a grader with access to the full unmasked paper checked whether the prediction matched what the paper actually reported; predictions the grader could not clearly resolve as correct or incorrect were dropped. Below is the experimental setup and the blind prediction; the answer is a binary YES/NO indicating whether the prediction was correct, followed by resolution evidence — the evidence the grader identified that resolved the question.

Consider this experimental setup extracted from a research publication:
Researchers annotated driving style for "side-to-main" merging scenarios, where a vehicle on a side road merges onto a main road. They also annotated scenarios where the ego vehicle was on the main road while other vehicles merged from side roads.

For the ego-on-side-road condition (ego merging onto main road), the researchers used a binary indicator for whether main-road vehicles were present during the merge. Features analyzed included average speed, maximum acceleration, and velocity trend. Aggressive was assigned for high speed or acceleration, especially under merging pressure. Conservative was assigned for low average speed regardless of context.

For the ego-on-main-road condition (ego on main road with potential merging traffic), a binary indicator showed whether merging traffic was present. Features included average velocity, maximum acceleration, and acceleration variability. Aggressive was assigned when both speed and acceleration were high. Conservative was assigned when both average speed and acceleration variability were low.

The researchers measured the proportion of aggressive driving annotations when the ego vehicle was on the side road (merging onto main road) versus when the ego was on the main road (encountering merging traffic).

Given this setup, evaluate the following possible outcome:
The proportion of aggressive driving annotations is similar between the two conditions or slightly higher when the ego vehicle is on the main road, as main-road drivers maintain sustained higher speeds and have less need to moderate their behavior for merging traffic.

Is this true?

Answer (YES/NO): NO